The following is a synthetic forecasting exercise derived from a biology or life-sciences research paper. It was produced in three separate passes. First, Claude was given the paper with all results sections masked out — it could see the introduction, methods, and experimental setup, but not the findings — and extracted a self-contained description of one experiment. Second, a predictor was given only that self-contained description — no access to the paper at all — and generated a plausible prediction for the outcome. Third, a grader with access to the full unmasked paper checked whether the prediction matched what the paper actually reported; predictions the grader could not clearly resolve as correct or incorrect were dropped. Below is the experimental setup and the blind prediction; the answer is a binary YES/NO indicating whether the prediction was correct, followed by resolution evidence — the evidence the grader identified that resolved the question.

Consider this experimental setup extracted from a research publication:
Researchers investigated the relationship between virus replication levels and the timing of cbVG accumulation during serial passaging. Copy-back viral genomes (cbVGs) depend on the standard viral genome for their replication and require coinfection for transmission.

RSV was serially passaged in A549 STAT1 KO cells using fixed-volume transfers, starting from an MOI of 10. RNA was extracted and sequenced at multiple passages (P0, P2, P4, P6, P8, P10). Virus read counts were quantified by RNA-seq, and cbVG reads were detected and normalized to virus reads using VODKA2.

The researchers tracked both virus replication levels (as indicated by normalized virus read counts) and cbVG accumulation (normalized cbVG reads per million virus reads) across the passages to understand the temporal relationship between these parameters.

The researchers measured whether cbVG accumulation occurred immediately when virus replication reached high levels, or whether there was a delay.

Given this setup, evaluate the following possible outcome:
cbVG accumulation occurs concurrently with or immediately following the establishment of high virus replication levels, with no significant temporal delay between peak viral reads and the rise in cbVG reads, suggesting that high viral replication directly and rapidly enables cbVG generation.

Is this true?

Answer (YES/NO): NO